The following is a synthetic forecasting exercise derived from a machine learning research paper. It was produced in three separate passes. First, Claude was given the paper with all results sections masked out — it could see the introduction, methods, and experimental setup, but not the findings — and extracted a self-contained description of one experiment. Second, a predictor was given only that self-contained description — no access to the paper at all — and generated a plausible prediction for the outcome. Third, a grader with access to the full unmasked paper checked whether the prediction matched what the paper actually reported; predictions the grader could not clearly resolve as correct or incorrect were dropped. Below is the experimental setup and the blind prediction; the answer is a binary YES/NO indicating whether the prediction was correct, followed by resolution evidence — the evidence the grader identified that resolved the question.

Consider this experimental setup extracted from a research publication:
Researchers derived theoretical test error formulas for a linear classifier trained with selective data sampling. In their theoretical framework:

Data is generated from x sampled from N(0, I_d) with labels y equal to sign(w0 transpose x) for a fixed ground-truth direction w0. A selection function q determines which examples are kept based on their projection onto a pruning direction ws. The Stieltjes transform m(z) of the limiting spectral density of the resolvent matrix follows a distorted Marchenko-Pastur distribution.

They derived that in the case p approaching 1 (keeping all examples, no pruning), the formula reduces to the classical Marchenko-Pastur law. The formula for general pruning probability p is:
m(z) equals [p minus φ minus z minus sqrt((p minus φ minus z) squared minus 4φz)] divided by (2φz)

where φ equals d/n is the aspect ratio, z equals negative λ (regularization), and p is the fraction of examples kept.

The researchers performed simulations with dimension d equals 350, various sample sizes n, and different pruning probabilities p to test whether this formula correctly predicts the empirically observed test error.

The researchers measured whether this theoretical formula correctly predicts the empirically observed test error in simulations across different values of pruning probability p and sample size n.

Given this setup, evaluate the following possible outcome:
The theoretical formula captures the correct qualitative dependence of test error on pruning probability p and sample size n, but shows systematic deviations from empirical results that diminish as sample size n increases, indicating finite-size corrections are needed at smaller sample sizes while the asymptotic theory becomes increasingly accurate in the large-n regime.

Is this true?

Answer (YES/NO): NO